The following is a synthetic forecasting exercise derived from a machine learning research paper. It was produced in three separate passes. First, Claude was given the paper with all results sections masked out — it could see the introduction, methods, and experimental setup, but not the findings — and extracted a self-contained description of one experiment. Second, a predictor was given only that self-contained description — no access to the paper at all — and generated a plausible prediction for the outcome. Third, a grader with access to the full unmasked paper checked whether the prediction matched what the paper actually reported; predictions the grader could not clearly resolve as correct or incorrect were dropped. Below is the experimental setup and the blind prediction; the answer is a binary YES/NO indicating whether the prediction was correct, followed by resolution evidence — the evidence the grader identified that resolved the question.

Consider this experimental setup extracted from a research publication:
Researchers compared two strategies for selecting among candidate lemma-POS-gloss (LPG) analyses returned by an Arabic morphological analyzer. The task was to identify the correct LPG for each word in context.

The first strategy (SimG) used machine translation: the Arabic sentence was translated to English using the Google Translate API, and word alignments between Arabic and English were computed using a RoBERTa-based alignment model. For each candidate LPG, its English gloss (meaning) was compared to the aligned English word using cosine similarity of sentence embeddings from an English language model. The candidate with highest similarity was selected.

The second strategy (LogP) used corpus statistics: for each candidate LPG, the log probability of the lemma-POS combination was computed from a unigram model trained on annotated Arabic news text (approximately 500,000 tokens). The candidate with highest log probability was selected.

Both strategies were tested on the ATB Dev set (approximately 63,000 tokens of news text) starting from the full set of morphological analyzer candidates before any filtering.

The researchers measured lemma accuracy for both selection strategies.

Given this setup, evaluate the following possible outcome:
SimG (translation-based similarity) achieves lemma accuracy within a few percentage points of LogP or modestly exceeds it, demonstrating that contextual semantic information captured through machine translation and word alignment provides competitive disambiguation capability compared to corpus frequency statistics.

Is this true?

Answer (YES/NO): YES